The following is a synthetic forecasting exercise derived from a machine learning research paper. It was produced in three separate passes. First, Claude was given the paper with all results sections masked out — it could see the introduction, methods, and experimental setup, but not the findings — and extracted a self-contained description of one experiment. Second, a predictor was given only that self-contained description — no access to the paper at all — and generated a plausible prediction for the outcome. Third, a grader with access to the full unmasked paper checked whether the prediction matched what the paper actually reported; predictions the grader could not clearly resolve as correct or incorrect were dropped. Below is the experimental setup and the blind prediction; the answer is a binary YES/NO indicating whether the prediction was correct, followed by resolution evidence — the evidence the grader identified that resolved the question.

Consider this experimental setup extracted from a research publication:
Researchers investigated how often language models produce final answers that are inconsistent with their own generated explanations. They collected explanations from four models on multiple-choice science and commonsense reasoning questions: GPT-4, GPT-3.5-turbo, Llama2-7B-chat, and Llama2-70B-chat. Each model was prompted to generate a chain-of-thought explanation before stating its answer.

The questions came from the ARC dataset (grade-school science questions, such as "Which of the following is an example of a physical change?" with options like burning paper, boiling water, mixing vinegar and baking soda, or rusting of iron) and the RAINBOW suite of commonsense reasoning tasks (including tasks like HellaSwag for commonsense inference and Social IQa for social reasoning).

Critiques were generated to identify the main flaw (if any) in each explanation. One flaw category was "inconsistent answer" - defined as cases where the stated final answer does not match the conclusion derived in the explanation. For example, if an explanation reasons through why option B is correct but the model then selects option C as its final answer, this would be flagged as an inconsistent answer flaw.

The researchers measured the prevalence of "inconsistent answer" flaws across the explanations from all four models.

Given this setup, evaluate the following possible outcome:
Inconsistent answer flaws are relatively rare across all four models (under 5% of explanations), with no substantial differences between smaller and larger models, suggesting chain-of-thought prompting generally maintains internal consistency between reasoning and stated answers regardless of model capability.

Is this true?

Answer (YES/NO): NO